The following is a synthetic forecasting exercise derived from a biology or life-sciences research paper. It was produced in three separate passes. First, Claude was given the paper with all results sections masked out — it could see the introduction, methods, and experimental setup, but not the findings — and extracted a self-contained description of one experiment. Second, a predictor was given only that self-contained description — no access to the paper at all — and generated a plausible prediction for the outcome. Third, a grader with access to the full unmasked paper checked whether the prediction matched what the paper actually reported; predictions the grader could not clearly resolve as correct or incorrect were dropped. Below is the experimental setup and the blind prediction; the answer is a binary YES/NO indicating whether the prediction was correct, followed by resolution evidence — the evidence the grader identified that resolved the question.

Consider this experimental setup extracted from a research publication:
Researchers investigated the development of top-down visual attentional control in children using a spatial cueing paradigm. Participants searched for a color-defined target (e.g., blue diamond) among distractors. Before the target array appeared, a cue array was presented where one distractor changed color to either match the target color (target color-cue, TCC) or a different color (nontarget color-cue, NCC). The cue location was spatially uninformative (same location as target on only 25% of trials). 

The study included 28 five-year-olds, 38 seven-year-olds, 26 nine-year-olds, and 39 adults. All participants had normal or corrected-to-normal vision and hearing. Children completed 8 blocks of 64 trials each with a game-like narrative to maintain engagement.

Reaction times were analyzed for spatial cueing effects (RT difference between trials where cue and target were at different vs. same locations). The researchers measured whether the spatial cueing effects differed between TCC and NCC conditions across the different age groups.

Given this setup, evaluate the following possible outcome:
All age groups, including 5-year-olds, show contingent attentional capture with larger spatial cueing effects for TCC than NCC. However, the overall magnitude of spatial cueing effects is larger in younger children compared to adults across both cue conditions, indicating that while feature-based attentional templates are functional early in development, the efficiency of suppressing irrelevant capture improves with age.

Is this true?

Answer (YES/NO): NO